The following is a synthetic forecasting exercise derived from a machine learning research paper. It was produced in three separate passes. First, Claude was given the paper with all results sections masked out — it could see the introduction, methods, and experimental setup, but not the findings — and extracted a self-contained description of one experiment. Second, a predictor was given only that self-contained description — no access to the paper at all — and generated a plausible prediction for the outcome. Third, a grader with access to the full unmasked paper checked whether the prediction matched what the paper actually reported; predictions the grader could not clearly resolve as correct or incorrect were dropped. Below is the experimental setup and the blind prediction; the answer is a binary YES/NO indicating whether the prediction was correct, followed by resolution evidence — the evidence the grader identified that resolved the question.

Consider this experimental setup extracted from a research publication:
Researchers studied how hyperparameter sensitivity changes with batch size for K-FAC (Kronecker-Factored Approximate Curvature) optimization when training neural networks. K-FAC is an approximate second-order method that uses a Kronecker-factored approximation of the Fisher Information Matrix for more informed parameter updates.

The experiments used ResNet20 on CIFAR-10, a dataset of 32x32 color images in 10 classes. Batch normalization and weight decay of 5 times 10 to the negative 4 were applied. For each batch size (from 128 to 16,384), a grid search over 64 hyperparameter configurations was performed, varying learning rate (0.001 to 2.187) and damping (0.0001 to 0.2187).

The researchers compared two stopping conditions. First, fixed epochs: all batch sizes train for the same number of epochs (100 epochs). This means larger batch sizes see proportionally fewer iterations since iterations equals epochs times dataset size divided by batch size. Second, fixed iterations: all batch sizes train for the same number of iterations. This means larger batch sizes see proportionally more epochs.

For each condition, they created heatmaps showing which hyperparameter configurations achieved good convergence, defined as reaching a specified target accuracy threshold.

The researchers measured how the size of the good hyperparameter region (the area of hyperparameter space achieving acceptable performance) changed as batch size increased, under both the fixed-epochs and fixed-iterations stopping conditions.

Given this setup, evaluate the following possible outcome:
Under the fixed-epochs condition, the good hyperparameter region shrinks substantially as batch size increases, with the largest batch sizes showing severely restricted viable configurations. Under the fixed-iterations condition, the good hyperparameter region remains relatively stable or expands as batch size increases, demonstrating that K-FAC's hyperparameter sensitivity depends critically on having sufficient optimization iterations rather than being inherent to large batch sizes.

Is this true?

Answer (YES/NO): YES